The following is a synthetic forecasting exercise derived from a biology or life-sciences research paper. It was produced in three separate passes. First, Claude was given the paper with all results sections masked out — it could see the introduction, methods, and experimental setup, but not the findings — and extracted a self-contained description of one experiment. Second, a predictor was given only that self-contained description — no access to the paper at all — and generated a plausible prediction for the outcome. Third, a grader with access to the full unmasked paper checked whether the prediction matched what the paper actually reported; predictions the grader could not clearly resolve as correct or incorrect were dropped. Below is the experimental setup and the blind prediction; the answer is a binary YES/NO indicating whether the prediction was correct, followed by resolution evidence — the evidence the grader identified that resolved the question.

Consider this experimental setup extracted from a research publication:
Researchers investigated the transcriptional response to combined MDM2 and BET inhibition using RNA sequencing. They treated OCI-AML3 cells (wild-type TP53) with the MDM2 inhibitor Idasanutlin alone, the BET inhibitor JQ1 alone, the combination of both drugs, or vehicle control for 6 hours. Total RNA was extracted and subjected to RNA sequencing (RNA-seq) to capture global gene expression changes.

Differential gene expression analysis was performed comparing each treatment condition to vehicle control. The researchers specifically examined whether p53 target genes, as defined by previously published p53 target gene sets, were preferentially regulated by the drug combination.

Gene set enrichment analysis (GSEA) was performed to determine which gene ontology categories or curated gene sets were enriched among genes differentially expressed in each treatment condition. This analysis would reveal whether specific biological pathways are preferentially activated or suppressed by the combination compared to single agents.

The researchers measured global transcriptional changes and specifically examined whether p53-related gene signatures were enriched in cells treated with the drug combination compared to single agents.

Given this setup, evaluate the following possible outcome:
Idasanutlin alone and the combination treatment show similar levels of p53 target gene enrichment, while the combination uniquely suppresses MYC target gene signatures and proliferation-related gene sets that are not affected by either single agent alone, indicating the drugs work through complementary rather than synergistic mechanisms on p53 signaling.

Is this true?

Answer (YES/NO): NO